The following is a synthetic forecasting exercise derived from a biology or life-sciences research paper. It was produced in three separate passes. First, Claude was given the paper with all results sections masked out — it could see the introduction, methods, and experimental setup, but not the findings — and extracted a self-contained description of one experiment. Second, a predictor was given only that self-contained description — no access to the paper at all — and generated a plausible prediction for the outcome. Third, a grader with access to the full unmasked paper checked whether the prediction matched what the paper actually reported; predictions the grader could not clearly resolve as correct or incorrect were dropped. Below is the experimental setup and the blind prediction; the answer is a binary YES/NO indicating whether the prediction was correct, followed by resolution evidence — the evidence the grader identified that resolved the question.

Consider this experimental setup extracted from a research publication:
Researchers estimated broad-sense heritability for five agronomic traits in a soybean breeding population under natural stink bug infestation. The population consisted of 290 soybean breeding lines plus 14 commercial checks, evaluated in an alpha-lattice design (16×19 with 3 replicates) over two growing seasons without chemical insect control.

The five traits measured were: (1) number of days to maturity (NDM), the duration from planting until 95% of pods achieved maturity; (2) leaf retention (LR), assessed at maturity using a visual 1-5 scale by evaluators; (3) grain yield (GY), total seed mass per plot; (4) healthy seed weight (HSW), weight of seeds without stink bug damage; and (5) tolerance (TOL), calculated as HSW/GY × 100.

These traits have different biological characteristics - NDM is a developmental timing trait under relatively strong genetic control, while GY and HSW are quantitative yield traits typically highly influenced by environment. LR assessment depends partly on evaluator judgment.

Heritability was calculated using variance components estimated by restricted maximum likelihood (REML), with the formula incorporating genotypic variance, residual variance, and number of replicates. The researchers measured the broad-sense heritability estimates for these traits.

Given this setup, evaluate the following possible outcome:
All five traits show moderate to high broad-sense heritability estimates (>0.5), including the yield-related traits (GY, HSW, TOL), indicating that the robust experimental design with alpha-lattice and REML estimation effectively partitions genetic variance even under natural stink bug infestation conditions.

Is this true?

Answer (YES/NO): YES